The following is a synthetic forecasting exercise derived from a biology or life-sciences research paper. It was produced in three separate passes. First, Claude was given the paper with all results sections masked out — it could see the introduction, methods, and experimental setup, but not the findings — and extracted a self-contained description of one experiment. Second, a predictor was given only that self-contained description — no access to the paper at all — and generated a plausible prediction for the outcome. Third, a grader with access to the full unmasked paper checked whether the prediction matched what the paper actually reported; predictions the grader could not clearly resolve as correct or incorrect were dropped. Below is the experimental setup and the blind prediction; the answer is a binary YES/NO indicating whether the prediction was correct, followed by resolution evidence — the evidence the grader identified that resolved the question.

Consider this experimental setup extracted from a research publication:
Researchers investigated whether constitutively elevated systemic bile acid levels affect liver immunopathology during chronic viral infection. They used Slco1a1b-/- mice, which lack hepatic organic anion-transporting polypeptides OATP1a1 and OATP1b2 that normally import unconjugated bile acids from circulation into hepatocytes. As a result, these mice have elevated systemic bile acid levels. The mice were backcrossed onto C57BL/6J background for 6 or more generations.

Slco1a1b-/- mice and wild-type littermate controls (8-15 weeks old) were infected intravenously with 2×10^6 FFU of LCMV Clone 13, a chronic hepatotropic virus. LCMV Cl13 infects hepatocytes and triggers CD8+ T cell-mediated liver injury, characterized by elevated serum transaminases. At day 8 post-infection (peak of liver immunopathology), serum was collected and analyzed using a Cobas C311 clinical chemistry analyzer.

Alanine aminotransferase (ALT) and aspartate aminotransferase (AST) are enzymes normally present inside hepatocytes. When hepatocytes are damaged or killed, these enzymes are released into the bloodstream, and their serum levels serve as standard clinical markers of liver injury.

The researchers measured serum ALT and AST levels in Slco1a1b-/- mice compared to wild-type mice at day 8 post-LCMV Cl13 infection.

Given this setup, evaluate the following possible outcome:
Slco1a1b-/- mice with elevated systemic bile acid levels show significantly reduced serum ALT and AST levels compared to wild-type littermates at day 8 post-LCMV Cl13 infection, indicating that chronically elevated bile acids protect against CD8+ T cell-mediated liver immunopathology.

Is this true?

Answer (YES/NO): YES